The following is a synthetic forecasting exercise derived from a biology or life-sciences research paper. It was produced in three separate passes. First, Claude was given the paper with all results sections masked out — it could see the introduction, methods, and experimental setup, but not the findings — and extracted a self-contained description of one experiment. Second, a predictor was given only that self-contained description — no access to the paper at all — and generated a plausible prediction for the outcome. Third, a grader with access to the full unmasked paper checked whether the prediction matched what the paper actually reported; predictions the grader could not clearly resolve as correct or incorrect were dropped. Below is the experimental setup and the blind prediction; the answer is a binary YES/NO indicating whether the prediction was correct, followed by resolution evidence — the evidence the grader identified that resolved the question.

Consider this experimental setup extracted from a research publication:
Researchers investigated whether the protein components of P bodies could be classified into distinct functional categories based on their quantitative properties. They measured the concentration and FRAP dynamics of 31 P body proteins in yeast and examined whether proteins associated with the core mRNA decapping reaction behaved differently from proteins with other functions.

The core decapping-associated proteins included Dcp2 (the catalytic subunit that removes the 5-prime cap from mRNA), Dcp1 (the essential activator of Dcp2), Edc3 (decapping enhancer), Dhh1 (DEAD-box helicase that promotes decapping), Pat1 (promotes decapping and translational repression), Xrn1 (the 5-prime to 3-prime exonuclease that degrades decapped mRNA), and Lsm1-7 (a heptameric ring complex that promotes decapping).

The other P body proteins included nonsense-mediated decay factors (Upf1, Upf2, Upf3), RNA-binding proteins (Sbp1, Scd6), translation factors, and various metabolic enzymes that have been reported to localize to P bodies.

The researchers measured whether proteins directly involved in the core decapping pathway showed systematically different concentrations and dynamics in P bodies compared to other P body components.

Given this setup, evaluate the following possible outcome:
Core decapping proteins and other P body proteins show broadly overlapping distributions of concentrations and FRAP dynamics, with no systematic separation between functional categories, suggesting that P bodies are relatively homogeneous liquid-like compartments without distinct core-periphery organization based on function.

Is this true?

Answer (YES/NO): NO